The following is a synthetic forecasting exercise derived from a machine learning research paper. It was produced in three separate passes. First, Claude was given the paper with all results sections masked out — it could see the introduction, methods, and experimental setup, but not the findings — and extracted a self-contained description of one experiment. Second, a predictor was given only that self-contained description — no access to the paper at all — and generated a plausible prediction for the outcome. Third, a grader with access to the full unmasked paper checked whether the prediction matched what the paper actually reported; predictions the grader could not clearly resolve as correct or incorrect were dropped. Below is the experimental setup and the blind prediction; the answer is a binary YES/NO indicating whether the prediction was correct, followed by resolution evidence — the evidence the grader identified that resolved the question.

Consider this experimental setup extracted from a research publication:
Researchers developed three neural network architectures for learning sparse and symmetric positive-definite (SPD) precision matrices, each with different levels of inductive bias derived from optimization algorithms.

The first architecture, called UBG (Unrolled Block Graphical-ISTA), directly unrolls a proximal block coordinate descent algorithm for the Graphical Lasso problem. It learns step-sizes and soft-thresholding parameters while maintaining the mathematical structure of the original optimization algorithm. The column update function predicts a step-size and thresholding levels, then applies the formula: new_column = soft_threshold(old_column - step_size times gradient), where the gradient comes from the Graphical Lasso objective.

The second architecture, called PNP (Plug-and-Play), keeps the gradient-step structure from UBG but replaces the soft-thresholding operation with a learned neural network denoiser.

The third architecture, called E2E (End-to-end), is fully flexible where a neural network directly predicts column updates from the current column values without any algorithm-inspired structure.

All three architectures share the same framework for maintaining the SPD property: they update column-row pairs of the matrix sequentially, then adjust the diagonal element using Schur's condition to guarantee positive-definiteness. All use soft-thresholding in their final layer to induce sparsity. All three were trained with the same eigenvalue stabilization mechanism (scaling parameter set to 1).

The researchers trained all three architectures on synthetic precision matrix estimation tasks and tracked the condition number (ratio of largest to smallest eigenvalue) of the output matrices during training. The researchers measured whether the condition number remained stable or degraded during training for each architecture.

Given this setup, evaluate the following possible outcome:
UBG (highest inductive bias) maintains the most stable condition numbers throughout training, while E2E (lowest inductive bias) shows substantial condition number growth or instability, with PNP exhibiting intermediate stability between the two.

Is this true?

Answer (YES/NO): NO